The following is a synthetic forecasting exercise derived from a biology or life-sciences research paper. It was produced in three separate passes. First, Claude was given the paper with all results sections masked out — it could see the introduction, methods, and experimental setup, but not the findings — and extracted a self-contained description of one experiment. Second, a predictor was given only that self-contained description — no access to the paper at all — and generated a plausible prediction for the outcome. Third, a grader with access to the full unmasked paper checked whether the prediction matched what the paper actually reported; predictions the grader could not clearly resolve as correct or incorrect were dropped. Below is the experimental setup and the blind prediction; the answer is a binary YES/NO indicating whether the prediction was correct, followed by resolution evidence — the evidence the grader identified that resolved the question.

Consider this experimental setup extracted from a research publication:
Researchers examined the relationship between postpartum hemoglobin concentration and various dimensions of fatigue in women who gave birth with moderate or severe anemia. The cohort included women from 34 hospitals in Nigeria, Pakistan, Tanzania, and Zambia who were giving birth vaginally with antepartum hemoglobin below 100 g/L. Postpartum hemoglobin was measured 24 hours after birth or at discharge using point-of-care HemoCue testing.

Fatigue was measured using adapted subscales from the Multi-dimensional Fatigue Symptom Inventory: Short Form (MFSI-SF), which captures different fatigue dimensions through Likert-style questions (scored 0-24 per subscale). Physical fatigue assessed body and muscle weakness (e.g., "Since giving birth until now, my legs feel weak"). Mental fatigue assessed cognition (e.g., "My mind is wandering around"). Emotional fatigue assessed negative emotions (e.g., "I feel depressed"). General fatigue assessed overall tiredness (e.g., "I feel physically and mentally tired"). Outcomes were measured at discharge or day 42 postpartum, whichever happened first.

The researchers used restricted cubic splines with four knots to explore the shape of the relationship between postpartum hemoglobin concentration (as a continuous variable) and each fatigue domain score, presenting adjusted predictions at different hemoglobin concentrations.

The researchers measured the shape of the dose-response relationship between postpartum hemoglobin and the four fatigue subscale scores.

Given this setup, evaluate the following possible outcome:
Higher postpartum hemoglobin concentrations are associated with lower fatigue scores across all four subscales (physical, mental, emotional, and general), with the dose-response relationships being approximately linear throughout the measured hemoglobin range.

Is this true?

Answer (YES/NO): NO